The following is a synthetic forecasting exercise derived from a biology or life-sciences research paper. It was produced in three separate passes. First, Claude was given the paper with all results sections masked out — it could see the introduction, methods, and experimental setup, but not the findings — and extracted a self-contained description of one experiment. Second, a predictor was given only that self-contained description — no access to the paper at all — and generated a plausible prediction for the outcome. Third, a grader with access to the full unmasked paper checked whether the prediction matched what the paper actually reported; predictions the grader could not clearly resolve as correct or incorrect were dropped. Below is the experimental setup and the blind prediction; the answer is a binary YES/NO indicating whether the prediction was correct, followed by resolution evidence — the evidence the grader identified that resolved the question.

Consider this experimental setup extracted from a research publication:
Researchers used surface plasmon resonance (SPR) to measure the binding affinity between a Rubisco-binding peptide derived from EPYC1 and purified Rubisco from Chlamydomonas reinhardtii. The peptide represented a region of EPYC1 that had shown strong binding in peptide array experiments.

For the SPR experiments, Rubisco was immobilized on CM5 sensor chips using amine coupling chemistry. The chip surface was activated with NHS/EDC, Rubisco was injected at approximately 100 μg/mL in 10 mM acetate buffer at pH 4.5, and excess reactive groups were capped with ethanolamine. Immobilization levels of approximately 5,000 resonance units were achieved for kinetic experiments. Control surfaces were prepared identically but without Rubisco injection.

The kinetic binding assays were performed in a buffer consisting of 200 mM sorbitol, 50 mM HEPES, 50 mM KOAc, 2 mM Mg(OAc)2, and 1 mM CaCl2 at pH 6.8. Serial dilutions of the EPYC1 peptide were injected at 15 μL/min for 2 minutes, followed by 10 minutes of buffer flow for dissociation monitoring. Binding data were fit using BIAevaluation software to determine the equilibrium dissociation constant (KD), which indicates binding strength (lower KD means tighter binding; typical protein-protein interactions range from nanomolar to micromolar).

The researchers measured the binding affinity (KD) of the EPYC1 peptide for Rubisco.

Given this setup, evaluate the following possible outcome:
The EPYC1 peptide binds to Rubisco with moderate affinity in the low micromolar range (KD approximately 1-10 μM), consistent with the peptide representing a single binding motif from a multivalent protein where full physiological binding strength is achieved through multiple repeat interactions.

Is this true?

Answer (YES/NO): NO